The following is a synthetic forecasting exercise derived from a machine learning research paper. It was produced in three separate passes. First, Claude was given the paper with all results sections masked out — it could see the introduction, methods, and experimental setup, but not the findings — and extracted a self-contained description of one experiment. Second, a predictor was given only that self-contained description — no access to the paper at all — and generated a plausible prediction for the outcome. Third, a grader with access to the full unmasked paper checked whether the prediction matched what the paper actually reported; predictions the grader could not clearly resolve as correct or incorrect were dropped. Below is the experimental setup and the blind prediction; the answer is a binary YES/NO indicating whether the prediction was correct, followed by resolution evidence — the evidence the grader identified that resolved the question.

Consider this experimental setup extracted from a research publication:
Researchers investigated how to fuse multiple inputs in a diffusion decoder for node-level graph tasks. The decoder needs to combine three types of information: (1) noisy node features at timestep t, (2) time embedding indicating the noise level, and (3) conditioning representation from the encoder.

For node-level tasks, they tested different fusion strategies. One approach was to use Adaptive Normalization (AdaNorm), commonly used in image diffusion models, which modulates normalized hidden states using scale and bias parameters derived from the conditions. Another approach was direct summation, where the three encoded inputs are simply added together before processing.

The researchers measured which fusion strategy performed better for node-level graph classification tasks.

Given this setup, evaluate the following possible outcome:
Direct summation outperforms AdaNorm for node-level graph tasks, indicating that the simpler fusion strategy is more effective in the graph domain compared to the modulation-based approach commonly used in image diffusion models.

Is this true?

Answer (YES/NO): YES